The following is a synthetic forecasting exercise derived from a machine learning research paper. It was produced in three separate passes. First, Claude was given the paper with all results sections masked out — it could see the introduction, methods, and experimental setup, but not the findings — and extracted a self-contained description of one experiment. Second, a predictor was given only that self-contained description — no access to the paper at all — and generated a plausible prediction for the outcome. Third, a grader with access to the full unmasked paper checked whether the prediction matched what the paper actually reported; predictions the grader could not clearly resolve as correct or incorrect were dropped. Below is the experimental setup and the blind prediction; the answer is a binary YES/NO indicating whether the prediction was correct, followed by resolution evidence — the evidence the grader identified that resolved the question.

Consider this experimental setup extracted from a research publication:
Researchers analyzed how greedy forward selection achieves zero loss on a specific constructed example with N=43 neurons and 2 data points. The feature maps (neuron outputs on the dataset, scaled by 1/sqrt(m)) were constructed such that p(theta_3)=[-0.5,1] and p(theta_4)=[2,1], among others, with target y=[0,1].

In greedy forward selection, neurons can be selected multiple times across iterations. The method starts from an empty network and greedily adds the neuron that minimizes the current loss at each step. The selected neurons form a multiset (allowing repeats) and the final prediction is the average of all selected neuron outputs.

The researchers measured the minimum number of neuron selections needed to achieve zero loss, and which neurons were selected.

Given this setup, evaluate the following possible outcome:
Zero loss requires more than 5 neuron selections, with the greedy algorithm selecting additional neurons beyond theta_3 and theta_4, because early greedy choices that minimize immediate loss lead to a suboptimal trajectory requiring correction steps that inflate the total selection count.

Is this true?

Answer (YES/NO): NO